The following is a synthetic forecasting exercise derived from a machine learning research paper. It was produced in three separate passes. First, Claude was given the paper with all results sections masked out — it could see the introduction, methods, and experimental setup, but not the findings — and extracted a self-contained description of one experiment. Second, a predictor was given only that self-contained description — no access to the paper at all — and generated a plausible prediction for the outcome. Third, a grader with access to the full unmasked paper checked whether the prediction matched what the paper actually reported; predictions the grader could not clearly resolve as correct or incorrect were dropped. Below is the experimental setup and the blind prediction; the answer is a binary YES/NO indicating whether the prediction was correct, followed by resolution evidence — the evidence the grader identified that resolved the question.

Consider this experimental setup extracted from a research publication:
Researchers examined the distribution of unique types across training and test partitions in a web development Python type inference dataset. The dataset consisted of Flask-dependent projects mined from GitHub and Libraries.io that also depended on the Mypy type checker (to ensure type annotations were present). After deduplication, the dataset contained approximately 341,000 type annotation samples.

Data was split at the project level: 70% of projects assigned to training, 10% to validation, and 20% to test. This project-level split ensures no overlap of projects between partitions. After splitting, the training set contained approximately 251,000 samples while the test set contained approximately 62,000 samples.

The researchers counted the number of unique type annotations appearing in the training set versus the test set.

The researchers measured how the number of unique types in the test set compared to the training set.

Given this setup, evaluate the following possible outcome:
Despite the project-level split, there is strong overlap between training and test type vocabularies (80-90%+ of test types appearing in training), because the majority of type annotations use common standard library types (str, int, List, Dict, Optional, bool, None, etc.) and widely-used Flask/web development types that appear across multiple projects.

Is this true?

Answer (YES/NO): NO